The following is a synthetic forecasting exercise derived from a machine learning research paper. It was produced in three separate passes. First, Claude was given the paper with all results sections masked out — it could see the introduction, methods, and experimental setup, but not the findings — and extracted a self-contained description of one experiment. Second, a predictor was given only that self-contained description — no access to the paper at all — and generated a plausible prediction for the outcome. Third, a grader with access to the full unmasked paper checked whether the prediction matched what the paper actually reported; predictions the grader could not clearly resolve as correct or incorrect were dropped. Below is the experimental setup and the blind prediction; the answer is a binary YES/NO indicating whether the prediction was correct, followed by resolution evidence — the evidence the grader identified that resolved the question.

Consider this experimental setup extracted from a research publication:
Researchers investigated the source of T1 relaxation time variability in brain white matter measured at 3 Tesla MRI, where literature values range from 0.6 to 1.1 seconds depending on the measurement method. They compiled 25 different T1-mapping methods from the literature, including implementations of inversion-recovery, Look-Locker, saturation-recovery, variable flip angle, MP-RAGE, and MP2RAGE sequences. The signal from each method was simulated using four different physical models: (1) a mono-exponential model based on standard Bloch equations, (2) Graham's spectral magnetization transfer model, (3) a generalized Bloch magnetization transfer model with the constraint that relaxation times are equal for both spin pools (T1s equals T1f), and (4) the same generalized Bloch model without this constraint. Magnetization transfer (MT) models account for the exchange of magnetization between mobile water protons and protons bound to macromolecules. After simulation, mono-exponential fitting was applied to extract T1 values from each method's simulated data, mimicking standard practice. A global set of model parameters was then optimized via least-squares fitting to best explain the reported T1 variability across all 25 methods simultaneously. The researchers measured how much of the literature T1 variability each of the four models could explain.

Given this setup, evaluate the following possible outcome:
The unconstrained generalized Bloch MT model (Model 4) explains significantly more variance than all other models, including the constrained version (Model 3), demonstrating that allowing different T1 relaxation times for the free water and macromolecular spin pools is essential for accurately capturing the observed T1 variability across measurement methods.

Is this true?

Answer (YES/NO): NO